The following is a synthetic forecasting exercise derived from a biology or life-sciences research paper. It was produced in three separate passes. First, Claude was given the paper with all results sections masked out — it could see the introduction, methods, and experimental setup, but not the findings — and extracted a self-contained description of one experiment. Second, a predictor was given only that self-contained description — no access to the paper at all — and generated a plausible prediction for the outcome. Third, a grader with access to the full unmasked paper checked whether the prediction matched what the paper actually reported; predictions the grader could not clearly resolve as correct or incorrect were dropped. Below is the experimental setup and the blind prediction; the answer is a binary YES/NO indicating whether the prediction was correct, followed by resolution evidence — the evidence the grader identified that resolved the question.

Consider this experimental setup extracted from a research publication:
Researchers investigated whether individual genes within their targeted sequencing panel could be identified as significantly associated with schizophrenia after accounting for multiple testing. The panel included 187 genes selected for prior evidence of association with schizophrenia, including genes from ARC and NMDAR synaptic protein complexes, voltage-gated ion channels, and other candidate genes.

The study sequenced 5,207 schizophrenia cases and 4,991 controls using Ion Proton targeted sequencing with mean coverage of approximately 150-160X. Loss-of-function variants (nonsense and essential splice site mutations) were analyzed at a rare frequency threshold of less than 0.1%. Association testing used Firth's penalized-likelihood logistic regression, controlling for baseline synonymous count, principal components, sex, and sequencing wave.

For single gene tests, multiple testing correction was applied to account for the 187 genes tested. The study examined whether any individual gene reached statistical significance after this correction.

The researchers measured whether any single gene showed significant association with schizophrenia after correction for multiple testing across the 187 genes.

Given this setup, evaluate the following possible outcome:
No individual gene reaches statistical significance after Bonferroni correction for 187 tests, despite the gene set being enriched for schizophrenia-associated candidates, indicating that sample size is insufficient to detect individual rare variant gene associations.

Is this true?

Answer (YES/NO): NO